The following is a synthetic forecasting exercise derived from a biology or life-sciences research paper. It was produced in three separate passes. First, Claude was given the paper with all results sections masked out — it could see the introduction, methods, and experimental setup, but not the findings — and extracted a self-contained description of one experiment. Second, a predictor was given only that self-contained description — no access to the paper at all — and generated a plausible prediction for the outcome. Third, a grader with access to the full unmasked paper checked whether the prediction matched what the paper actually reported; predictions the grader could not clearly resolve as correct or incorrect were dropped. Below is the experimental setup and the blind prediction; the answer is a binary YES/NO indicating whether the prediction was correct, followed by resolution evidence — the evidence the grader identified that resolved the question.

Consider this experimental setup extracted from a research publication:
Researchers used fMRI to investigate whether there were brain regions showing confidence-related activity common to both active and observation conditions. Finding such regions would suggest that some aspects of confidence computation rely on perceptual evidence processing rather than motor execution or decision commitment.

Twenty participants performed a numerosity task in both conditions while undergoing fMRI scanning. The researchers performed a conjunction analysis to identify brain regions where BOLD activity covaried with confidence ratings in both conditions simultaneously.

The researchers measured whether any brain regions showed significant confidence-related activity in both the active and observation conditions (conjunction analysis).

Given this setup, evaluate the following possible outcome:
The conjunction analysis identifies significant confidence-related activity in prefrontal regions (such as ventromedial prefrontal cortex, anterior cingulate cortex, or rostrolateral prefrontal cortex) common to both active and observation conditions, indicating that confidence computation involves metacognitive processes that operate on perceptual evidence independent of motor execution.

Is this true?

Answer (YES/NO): NO